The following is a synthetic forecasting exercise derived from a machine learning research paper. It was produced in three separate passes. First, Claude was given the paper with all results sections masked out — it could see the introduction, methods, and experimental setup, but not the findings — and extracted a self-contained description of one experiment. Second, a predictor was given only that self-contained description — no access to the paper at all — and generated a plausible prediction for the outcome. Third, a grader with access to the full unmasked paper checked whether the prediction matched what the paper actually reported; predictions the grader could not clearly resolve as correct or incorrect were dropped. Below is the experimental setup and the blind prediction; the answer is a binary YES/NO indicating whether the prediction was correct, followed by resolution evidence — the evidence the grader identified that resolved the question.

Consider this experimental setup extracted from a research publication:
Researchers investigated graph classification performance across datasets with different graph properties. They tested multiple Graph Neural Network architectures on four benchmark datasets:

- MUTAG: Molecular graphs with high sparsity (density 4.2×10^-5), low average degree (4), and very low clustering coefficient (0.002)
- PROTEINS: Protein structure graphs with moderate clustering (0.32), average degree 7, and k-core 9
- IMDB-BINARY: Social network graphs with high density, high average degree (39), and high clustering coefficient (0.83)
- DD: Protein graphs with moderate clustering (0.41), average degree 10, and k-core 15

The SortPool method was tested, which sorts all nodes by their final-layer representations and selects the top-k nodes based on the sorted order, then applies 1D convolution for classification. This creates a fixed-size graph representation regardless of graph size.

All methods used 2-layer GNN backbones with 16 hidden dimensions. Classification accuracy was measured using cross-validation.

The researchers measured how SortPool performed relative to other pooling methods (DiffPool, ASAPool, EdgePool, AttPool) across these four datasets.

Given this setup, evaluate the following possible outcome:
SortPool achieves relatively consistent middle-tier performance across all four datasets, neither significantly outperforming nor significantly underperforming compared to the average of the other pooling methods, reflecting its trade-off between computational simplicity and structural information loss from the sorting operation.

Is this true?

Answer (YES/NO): NO